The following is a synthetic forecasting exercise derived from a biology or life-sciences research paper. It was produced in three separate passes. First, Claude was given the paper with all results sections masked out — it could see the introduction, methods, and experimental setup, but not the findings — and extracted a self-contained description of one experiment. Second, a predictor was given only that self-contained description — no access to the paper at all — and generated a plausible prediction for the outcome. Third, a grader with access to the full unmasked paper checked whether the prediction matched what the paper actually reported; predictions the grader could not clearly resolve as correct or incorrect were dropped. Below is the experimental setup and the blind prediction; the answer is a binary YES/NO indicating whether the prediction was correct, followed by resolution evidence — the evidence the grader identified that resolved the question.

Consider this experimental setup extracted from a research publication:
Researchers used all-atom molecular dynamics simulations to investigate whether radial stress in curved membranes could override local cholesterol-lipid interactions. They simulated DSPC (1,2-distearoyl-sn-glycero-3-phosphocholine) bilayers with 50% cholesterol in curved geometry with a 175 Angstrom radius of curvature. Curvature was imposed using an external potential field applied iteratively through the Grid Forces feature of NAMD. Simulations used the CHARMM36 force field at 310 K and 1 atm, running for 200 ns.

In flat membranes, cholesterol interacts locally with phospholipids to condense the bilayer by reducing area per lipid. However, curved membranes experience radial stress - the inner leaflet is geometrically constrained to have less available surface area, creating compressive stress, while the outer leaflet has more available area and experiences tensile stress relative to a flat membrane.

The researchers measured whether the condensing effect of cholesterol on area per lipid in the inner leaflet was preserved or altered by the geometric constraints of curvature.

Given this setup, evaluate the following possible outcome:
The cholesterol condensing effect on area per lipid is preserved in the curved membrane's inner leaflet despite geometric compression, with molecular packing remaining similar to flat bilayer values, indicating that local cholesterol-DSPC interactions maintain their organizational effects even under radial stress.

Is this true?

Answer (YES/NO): NO